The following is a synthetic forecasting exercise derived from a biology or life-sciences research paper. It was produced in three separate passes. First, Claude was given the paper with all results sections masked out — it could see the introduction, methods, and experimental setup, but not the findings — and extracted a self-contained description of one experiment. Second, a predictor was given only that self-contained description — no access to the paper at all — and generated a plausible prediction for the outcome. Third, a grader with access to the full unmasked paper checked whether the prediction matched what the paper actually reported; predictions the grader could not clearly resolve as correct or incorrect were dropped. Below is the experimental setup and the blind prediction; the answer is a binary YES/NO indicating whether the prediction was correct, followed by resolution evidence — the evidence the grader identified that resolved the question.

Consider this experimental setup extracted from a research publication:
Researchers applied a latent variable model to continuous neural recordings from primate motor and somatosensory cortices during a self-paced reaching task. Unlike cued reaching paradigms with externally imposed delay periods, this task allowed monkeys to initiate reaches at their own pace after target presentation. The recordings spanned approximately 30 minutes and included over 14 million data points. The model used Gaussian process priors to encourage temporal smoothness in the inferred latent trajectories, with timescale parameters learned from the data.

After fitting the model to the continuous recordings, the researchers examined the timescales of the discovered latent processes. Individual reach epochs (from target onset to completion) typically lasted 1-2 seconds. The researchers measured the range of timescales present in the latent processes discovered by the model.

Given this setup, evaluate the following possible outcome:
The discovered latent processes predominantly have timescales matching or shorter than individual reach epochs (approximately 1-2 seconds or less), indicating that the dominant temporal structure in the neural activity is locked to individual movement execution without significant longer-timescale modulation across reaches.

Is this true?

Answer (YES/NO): NO